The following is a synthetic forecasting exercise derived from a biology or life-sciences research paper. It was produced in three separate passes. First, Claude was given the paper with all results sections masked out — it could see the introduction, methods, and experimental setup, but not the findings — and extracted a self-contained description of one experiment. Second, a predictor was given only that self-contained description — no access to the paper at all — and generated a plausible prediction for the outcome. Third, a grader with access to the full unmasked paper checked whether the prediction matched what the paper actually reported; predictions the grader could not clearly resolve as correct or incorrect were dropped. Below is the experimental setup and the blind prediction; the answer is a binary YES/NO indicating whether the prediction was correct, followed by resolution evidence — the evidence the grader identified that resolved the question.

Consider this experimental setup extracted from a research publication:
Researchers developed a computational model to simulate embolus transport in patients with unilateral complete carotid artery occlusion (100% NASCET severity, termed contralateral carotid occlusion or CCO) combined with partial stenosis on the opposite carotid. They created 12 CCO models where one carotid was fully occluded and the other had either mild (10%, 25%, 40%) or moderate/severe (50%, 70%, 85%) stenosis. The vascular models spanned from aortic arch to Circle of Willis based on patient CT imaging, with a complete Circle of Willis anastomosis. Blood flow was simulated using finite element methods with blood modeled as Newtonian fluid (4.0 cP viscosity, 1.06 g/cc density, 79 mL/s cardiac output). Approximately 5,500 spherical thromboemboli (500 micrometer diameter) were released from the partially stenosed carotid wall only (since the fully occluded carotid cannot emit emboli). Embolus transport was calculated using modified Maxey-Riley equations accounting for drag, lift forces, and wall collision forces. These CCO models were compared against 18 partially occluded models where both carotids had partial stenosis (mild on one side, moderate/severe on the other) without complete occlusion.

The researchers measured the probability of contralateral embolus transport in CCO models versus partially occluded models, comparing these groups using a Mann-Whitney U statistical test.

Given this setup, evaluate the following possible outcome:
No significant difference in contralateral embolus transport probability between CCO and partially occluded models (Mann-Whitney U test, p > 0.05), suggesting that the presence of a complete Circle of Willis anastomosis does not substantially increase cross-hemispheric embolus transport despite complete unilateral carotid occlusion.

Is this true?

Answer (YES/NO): NO